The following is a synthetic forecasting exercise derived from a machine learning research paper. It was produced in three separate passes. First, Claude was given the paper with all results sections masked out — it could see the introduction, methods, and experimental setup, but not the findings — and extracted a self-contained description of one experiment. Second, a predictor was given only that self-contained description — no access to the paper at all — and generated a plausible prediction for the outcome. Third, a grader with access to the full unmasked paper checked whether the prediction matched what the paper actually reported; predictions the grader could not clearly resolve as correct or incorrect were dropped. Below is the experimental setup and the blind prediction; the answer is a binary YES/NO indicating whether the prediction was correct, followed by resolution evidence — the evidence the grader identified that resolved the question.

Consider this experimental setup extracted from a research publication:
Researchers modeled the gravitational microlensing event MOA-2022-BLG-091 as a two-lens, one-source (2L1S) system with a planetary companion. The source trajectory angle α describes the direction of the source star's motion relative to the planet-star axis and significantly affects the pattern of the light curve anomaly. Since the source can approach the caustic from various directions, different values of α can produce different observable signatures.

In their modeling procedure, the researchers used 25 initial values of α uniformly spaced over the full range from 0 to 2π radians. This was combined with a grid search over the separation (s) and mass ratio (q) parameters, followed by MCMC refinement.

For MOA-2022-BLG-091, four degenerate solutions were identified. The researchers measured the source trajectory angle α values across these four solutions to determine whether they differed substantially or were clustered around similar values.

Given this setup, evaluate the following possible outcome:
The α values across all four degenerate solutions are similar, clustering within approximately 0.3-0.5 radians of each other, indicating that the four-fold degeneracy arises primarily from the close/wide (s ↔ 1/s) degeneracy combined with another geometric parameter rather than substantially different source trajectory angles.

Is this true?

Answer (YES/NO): NO